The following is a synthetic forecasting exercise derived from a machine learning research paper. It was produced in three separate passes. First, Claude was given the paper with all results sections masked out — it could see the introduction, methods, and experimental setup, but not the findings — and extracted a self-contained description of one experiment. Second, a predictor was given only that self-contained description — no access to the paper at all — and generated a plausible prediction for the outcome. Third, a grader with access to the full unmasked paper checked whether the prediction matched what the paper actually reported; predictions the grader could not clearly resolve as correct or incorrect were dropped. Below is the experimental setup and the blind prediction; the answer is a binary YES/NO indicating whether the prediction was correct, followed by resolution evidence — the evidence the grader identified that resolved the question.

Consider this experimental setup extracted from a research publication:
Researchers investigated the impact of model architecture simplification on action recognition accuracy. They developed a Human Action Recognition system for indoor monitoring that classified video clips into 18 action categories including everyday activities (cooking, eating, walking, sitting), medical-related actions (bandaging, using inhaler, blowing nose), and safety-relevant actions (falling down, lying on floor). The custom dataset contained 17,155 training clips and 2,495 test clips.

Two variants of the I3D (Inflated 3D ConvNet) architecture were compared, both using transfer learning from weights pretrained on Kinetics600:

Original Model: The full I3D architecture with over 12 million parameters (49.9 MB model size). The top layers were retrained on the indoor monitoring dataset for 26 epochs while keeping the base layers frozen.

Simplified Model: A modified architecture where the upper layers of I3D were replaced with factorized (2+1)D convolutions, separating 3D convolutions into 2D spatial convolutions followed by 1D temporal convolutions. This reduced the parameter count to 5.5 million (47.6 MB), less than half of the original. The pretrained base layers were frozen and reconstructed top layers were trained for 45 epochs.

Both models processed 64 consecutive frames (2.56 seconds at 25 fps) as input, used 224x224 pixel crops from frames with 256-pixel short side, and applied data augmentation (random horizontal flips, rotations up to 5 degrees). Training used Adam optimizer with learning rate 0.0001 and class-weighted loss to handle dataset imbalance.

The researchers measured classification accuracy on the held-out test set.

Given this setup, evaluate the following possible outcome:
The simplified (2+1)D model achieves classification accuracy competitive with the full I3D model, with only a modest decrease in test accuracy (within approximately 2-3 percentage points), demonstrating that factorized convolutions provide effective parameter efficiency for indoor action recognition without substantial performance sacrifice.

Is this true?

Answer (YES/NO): YES